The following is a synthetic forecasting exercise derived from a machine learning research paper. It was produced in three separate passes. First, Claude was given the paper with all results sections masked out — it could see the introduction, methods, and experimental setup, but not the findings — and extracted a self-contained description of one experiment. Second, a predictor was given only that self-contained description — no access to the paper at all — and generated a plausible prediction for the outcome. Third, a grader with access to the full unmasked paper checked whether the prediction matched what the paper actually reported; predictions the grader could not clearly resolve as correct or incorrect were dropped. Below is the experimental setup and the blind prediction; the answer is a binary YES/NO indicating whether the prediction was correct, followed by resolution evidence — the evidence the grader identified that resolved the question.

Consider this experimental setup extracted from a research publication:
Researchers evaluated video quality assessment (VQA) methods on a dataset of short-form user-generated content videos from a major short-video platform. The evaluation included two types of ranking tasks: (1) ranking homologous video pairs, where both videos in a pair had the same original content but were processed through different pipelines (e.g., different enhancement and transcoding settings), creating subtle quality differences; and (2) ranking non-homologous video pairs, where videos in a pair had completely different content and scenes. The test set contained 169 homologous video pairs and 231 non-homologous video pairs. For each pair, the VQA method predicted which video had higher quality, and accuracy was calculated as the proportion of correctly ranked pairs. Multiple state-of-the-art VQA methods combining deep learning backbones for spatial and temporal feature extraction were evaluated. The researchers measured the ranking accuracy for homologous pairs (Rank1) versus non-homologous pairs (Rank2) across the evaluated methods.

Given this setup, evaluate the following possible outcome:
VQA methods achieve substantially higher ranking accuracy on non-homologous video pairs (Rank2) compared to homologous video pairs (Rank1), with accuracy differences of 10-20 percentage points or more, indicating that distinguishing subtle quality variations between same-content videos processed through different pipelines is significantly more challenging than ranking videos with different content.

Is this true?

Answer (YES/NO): YES